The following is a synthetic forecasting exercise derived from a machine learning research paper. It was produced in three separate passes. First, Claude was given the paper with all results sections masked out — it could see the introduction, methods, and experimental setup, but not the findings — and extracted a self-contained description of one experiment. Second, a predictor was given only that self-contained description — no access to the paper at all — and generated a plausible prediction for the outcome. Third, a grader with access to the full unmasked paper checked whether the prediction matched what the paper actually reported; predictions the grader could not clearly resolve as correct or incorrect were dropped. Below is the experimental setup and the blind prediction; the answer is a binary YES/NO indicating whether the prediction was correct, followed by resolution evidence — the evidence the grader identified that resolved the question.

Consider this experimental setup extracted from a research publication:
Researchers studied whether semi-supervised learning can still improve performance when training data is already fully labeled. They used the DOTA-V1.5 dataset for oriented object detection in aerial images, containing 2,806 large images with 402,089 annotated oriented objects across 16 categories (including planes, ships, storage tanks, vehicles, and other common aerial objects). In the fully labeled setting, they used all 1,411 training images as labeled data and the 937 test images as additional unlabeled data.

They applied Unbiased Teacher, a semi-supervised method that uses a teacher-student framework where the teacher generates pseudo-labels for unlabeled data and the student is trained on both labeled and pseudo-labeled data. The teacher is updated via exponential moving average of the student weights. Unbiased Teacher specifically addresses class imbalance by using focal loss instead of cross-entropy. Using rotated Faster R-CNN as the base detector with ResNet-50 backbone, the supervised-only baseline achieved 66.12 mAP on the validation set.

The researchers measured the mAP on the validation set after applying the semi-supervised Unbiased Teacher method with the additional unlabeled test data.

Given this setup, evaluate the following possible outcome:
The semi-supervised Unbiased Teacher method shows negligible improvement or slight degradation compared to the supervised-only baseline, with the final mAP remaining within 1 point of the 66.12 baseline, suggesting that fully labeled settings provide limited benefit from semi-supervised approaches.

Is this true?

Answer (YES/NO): NO